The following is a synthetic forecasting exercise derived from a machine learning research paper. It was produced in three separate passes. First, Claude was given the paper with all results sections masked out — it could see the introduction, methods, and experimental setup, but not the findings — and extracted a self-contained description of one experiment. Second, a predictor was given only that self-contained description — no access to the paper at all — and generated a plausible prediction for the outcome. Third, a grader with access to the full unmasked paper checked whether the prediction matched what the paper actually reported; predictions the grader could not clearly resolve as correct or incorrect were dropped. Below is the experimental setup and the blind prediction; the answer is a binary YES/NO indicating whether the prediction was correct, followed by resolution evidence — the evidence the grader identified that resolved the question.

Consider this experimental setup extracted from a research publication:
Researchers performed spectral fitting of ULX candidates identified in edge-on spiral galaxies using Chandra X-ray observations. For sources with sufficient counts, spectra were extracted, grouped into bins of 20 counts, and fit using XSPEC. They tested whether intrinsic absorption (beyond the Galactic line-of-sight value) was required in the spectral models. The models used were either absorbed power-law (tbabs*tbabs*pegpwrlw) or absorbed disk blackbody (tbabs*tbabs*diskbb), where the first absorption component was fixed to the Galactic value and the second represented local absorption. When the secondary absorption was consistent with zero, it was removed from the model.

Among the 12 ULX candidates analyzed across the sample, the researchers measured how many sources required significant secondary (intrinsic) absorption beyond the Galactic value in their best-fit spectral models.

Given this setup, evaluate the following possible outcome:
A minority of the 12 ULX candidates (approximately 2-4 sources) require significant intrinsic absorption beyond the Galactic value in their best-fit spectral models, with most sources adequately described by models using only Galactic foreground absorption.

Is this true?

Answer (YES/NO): YES